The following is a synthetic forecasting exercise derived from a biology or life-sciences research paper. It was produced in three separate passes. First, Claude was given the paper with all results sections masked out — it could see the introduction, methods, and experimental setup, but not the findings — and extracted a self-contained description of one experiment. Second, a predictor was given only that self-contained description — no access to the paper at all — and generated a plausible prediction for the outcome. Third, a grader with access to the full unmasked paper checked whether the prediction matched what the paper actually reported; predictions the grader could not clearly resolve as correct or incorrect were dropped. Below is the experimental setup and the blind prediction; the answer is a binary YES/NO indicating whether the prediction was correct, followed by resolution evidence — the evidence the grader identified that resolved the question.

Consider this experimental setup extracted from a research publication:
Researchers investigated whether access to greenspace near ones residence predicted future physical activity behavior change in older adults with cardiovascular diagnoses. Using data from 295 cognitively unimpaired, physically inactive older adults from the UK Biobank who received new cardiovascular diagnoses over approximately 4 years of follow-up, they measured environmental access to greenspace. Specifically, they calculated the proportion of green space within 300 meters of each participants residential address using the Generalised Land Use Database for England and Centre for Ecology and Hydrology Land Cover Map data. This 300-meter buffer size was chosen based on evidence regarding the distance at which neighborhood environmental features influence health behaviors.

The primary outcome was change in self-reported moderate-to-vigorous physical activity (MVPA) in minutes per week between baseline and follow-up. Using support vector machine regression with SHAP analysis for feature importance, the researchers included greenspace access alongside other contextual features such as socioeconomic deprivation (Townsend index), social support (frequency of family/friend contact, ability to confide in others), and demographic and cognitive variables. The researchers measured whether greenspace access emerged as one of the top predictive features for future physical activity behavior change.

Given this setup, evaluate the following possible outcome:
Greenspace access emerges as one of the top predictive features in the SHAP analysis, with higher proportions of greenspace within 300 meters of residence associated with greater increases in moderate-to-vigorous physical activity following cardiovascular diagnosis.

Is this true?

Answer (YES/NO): YES